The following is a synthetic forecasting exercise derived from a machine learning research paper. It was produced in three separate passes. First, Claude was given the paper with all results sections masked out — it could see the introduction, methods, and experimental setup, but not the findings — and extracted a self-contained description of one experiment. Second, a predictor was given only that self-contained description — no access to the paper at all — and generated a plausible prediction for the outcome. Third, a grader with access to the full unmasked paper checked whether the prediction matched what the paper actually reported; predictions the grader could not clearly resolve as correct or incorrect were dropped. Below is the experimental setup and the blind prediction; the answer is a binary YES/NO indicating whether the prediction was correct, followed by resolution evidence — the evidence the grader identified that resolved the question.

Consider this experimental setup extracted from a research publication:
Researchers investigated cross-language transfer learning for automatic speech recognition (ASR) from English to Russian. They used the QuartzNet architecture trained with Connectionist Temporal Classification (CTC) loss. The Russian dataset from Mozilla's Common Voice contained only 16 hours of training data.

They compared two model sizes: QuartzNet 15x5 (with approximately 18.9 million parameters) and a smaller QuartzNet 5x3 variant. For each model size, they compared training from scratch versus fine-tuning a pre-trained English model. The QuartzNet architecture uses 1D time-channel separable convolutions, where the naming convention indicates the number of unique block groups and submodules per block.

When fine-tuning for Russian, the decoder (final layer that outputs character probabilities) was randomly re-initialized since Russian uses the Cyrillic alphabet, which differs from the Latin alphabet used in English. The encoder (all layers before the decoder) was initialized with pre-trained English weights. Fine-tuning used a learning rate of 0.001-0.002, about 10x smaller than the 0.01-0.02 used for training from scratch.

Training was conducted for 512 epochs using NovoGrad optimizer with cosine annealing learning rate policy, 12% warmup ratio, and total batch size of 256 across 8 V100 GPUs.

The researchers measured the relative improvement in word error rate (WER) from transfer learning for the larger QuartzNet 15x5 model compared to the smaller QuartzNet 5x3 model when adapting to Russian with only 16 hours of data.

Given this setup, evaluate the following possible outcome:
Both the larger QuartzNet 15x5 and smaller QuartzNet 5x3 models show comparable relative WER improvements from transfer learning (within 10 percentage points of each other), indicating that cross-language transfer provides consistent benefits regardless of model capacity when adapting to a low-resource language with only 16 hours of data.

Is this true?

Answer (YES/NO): NO